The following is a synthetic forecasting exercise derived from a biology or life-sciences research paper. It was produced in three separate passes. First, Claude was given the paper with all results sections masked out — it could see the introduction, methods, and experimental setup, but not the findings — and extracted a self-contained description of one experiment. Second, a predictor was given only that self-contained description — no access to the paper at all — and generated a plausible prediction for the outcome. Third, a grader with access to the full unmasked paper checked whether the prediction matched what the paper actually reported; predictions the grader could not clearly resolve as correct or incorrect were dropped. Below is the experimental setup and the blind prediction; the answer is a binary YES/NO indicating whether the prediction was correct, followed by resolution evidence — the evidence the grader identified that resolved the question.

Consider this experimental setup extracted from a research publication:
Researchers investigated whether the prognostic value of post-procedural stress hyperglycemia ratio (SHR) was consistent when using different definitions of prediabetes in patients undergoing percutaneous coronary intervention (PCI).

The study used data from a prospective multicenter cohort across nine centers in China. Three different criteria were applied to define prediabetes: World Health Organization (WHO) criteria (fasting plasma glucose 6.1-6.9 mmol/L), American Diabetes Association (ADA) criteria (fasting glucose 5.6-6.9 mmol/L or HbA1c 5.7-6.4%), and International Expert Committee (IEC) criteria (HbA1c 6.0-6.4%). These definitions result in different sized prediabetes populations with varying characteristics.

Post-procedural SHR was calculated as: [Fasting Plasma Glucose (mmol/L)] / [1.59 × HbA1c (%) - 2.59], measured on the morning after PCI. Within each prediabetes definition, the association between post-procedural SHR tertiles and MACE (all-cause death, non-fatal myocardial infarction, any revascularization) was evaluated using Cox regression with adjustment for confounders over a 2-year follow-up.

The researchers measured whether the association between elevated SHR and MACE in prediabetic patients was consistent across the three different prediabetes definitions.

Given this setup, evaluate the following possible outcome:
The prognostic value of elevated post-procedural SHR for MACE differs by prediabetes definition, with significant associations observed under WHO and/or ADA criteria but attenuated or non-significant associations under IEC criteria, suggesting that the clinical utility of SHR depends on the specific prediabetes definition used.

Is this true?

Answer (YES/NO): NO